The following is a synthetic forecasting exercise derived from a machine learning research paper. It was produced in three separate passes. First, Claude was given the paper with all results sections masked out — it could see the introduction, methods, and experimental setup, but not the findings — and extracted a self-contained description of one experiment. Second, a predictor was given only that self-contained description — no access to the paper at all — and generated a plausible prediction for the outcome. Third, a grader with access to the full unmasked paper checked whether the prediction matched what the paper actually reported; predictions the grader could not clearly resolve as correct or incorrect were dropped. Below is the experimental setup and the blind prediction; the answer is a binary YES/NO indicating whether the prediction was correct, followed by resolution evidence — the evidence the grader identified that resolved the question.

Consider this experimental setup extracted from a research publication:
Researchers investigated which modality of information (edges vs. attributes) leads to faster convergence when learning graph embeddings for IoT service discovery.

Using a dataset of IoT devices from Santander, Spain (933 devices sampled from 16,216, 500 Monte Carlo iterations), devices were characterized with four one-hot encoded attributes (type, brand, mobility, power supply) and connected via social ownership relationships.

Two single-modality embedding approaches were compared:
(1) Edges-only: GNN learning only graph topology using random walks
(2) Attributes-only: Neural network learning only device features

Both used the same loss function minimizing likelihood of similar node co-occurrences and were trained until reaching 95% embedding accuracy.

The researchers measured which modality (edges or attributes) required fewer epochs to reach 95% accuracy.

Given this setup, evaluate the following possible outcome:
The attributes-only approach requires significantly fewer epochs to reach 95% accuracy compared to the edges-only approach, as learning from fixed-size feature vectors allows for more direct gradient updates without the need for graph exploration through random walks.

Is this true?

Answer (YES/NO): YES